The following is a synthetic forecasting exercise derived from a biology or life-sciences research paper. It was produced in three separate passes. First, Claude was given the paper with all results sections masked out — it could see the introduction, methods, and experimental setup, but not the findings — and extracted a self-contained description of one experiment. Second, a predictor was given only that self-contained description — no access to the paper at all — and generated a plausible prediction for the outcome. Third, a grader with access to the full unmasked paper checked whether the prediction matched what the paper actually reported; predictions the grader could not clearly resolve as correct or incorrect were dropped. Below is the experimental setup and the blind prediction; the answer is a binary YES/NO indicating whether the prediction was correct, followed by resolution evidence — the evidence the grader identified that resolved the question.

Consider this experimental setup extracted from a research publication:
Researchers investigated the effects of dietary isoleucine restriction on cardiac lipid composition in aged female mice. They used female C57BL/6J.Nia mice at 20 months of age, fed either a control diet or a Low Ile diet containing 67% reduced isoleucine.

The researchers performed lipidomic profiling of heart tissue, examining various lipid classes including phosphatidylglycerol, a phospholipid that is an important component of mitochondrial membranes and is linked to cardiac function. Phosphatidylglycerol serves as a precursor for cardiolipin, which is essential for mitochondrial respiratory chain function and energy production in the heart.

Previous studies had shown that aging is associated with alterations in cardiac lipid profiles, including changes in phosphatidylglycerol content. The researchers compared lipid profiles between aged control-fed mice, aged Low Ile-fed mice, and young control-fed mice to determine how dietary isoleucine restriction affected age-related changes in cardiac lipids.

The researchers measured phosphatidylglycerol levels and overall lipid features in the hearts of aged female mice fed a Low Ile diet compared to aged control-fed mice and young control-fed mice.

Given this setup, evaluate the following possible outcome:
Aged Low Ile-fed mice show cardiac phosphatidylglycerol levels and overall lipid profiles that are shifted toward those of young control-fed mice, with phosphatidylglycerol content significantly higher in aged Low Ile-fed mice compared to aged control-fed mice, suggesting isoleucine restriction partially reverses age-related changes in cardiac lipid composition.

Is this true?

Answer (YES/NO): NO